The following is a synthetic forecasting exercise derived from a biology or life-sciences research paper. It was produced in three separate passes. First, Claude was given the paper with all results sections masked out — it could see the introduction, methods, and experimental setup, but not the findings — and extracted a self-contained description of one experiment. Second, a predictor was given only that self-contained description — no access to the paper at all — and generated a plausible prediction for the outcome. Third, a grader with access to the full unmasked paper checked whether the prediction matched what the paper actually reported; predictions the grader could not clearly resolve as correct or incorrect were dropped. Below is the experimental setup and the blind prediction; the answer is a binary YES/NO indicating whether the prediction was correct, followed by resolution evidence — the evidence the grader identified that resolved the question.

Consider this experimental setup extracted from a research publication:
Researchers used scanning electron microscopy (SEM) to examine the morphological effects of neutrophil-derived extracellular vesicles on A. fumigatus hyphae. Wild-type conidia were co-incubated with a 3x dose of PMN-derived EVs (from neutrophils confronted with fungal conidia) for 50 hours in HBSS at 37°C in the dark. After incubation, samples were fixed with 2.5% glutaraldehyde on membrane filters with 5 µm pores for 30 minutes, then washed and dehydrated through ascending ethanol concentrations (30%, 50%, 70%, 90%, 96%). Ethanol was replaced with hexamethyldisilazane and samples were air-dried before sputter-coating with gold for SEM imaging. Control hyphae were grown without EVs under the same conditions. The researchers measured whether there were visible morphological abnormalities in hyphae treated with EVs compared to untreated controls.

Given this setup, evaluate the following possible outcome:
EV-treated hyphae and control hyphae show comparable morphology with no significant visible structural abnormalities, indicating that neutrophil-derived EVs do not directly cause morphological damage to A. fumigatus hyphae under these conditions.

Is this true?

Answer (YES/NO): NO